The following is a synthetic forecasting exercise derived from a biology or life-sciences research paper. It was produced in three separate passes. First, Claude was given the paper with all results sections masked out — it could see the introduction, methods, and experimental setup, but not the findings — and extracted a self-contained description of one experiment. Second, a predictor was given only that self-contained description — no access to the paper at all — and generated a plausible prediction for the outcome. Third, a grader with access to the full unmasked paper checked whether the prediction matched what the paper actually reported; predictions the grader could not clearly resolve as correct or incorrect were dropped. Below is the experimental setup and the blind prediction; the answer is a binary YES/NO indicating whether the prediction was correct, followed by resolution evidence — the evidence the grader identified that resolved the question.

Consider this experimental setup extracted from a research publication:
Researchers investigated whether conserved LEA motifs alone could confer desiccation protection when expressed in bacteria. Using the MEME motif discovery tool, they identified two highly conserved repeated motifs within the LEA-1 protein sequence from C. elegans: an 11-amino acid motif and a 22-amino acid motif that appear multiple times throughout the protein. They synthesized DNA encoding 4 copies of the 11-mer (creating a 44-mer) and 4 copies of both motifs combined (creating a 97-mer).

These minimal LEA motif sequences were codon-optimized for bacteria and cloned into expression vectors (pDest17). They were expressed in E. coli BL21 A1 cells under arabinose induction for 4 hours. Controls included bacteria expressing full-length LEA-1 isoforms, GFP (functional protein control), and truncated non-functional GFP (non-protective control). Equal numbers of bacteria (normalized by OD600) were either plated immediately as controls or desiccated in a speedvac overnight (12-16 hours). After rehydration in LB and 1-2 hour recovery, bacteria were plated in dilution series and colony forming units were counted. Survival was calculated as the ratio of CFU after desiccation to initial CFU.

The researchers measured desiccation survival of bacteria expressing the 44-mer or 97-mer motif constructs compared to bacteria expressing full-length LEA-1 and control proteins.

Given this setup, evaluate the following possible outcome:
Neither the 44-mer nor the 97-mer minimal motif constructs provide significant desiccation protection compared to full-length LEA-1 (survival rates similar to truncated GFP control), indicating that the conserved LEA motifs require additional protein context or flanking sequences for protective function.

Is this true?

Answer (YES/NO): NO